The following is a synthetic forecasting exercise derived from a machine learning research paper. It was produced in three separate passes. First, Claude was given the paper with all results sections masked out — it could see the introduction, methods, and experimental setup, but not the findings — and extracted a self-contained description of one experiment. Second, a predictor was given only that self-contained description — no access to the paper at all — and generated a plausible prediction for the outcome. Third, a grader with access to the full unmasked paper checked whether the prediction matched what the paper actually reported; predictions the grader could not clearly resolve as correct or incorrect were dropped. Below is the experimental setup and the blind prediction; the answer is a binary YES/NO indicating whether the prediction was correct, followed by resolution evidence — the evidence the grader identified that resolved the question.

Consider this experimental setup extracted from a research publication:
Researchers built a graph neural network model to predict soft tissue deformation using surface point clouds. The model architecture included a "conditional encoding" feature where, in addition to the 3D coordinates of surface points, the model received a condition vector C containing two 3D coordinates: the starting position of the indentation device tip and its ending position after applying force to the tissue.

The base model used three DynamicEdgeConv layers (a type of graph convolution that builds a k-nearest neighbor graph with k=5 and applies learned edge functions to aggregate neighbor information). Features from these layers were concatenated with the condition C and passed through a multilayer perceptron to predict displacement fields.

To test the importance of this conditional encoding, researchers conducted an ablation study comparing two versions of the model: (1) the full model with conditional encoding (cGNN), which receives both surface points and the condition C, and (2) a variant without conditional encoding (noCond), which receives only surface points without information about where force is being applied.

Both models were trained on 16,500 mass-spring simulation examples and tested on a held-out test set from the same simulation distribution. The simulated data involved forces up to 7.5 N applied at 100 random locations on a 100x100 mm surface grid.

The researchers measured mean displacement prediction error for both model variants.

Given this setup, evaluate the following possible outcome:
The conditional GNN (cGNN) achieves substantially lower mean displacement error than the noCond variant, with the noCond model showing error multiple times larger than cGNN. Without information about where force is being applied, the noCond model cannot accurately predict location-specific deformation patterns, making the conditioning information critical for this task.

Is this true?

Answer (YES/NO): NO